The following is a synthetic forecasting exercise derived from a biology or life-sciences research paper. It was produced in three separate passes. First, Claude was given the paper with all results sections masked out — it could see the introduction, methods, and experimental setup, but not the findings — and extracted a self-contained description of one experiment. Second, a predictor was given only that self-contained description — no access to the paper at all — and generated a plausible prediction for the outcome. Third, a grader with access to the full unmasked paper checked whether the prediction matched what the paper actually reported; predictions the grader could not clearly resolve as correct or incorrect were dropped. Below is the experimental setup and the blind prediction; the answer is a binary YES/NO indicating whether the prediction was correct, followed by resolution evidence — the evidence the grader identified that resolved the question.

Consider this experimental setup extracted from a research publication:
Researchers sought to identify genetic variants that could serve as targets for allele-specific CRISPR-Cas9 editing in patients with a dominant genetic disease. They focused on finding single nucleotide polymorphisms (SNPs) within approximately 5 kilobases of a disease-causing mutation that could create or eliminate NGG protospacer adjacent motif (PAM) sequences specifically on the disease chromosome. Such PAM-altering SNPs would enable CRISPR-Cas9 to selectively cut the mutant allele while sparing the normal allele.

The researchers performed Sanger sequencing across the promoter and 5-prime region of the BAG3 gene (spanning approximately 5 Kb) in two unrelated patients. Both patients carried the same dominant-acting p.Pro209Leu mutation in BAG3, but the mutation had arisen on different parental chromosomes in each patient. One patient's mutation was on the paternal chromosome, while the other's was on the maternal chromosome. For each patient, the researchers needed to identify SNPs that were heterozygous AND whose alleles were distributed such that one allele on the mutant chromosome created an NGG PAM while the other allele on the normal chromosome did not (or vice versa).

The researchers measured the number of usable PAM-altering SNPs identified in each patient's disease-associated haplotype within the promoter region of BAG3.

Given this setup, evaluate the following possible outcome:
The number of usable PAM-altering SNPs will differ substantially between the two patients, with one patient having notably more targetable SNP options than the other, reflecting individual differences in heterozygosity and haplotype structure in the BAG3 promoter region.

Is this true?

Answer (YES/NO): NO